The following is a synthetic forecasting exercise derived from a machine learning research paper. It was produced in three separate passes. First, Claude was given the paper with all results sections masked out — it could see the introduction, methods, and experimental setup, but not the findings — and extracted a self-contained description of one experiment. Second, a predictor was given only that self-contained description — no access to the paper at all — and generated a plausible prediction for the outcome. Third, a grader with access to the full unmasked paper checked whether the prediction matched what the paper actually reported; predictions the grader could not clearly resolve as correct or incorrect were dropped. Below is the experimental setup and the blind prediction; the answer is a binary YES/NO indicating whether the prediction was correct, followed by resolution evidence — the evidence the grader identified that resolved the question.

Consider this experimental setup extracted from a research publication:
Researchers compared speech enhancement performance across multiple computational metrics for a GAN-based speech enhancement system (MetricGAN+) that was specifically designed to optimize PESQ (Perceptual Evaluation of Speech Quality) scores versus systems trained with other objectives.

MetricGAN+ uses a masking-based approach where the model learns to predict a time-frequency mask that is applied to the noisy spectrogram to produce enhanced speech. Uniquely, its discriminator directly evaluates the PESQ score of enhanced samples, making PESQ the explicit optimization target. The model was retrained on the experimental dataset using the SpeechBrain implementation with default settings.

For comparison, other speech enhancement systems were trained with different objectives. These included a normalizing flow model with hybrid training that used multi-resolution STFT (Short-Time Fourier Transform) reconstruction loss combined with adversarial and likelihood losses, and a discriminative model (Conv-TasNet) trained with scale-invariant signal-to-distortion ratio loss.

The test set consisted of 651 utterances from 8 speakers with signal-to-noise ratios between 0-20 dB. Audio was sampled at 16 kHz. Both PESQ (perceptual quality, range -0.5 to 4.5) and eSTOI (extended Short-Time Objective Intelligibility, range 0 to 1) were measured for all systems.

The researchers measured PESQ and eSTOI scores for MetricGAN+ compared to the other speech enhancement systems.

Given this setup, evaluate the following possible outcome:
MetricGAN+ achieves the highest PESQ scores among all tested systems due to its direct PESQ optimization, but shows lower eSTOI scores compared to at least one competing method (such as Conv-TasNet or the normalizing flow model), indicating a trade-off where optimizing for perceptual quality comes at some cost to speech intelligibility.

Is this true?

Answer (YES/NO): NO